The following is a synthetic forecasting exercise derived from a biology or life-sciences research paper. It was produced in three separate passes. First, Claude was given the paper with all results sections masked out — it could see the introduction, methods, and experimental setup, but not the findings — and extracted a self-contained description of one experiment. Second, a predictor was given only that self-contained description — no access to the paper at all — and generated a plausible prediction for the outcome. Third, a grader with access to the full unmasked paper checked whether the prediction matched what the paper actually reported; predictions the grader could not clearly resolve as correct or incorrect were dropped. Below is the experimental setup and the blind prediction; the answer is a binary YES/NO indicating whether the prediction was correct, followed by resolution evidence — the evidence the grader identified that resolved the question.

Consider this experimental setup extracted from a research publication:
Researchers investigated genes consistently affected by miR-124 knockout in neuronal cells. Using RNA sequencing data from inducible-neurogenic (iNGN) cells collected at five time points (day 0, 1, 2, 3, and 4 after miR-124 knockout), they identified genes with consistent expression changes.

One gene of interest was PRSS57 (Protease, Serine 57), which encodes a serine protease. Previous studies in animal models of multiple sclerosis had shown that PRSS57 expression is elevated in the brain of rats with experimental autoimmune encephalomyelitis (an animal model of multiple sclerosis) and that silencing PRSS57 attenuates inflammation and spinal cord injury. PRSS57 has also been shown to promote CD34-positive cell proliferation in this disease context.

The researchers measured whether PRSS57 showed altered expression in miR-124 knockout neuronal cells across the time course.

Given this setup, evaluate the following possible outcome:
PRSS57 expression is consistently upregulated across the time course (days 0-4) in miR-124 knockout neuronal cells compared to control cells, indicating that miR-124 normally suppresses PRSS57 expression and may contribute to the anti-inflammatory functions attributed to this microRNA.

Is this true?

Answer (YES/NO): NO